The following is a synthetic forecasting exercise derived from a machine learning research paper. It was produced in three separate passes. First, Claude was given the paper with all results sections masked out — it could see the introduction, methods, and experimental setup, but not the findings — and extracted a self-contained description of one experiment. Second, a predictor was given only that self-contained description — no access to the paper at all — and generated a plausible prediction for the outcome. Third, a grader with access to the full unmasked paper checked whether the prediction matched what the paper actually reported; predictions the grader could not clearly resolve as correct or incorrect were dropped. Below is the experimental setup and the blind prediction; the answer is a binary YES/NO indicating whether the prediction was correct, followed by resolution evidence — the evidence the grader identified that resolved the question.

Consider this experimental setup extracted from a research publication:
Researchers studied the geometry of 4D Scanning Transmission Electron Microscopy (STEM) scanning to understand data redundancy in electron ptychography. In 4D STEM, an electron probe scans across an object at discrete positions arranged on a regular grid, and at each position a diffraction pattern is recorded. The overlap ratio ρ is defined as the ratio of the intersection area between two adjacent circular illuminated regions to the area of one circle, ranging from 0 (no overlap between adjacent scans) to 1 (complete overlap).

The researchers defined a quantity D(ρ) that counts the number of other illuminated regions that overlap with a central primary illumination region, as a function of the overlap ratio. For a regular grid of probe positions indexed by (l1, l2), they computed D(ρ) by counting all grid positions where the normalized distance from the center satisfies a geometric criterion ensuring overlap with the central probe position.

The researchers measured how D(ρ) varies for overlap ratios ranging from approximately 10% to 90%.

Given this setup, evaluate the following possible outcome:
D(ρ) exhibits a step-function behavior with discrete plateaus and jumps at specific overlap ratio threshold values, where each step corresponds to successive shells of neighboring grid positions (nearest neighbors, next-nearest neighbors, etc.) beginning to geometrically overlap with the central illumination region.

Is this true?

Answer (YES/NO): YES